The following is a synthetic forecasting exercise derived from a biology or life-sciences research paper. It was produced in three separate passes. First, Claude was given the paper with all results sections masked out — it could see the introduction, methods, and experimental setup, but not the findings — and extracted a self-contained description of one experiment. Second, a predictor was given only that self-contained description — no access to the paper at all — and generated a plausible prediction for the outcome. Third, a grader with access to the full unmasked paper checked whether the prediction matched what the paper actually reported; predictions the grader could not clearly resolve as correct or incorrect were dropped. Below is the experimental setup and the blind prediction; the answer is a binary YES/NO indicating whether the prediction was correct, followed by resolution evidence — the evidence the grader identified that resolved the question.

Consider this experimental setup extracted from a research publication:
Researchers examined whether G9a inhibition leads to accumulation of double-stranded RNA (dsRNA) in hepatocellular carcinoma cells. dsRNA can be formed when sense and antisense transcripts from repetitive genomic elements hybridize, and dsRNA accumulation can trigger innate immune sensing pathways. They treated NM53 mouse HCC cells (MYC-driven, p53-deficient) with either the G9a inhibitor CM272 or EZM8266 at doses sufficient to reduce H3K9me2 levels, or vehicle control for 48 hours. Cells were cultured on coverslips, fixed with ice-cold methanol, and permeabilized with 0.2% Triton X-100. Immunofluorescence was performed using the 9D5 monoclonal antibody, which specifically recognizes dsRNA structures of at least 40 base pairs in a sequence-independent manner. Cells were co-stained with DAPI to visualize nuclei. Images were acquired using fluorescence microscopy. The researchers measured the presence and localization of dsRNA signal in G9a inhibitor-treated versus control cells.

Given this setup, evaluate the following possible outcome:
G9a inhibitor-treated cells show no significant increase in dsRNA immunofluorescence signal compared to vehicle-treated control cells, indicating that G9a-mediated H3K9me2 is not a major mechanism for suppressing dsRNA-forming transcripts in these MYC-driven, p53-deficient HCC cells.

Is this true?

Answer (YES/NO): NO